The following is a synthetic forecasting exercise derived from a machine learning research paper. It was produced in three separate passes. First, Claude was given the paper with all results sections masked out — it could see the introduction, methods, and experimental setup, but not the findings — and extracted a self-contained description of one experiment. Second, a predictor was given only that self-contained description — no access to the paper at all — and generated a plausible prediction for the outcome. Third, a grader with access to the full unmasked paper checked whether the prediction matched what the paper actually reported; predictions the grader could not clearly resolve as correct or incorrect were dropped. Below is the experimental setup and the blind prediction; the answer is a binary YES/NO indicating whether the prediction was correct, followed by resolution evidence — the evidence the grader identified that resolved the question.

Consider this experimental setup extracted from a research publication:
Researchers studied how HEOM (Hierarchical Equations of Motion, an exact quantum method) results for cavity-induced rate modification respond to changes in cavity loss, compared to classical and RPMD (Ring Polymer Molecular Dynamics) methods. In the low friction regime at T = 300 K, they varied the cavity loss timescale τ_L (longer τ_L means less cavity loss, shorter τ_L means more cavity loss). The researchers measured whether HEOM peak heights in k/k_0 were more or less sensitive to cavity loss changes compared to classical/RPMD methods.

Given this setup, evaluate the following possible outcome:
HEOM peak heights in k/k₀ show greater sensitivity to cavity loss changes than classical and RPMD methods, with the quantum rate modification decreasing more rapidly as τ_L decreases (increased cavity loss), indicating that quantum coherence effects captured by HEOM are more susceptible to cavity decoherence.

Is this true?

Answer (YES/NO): NO